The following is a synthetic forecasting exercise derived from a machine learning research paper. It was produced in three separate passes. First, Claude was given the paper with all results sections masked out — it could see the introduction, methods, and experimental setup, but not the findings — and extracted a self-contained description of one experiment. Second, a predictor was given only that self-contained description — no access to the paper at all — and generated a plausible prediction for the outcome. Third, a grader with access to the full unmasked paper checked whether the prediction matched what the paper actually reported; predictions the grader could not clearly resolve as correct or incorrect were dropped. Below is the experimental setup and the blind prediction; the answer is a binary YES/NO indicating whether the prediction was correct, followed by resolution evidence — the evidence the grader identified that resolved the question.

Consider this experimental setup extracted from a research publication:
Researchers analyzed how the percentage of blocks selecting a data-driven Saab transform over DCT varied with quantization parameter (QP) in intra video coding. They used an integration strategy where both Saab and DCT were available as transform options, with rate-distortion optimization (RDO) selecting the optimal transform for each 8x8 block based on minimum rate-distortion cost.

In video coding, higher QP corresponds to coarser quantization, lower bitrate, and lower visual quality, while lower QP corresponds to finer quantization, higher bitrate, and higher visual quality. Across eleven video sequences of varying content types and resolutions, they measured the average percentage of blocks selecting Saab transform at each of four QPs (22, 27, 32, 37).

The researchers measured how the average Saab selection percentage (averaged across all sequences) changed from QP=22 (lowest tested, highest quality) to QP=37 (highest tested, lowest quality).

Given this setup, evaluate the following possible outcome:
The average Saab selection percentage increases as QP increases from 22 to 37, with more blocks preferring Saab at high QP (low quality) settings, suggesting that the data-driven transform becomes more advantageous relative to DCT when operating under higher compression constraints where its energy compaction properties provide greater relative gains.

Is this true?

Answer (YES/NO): NO